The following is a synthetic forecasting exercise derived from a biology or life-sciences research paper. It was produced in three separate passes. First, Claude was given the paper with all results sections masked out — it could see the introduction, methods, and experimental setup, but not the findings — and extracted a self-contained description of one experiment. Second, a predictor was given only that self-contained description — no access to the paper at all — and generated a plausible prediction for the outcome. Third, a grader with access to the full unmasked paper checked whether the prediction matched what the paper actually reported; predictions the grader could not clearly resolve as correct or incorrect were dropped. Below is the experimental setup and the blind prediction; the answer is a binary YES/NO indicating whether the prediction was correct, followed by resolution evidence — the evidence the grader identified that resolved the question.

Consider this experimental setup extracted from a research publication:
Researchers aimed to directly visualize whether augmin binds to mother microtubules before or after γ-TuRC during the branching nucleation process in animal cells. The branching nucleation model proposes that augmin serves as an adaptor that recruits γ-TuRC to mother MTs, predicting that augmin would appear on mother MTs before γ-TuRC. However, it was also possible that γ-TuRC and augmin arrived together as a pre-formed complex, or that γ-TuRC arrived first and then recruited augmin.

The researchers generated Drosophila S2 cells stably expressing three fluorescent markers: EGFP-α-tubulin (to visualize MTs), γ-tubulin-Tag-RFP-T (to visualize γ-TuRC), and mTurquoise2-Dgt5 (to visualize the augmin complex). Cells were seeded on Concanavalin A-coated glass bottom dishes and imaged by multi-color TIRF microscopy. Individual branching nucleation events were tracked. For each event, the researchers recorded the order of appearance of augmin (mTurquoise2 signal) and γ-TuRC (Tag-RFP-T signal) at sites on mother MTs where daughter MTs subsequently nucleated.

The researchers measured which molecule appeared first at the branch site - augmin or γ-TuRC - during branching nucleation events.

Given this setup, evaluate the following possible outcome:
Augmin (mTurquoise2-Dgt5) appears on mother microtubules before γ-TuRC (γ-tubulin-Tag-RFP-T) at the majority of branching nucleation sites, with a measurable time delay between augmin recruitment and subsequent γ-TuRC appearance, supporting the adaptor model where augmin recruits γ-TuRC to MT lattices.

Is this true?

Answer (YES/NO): YES